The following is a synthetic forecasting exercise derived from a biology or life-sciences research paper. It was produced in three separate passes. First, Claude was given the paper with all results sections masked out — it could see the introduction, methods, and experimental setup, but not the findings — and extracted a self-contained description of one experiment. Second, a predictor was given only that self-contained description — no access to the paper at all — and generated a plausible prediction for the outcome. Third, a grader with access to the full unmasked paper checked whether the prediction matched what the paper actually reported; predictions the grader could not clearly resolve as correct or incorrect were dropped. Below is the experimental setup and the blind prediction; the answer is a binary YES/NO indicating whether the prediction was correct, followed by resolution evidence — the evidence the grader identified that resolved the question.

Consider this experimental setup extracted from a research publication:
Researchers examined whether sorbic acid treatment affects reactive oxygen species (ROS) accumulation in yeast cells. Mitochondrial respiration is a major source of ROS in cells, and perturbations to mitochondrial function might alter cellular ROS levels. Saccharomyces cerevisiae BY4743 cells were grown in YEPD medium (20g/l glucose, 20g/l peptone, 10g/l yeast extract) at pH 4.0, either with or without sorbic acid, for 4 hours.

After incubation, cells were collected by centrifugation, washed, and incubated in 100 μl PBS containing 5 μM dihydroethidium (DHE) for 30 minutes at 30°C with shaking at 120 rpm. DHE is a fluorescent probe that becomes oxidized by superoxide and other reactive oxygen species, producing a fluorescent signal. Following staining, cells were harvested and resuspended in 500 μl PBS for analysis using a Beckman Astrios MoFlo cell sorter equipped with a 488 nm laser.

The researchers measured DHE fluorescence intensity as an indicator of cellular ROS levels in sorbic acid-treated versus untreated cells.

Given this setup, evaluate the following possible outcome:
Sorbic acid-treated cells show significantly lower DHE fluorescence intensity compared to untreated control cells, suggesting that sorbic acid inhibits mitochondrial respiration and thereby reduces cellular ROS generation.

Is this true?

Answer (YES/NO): NO